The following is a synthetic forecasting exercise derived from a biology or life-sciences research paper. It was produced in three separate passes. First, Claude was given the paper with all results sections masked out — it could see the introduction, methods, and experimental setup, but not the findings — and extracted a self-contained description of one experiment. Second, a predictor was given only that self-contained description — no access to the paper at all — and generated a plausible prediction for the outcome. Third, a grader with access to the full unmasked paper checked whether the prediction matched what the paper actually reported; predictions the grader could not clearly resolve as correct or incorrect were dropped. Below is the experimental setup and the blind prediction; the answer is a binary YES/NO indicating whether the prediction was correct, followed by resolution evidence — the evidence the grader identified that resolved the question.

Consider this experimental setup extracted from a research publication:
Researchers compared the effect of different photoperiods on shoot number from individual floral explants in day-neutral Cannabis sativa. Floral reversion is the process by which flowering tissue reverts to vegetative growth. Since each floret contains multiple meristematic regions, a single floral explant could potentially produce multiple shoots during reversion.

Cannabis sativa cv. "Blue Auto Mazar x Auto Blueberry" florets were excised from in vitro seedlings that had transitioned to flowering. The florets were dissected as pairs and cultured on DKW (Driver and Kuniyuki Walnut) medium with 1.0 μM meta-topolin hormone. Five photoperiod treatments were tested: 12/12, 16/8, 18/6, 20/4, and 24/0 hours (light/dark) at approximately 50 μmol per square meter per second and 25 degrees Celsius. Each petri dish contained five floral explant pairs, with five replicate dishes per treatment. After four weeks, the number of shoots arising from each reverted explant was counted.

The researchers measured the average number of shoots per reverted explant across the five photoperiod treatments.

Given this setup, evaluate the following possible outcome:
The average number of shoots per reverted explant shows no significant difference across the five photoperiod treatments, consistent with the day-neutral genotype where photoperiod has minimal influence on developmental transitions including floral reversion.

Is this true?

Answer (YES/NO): YES